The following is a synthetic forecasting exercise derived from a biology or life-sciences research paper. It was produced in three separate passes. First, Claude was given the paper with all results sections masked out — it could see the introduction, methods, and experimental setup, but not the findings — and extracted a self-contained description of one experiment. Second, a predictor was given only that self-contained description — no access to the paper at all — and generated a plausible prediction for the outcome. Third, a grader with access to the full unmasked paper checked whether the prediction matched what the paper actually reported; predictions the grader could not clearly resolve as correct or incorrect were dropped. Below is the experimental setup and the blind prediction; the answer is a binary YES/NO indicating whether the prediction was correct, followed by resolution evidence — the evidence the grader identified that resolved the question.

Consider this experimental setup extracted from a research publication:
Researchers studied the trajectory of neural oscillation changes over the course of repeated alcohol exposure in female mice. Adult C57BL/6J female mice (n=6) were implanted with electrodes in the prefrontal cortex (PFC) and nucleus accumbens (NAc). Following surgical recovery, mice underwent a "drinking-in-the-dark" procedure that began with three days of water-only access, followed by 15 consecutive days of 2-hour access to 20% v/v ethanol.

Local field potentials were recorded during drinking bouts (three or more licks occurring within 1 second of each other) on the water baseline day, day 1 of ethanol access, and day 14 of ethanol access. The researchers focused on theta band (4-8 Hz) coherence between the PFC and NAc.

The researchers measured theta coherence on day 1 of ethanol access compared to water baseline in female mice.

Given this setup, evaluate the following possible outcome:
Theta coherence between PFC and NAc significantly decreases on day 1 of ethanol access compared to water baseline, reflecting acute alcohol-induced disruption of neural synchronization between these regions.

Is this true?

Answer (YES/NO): YES